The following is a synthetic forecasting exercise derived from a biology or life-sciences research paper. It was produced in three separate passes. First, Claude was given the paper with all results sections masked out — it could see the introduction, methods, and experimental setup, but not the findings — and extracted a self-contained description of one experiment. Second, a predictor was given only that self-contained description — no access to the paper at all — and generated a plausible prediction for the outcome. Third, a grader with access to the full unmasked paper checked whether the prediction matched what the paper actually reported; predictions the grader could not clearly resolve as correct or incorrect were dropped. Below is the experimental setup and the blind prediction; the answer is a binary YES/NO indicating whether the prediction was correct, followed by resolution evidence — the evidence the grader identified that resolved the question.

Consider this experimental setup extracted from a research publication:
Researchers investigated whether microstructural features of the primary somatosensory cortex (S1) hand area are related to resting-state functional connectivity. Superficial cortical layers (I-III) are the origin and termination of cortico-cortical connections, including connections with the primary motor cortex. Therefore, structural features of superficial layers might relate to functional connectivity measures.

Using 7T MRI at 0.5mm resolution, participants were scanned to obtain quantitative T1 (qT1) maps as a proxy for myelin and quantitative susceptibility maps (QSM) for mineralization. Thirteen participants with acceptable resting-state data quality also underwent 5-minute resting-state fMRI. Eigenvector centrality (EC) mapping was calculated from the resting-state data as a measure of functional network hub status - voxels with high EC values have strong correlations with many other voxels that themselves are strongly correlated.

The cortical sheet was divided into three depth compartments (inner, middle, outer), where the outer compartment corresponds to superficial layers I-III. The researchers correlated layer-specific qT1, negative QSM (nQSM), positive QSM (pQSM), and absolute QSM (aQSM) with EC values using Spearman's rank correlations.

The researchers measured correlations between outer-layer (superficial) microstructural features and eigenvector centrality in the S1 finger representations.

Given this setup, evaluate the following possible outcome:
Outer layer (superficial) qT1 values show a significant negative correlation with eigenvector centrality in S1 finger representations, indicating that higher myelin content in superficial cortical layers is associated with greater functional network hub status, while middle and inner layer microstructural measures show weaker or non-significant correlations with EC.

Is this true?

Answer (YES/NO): NO